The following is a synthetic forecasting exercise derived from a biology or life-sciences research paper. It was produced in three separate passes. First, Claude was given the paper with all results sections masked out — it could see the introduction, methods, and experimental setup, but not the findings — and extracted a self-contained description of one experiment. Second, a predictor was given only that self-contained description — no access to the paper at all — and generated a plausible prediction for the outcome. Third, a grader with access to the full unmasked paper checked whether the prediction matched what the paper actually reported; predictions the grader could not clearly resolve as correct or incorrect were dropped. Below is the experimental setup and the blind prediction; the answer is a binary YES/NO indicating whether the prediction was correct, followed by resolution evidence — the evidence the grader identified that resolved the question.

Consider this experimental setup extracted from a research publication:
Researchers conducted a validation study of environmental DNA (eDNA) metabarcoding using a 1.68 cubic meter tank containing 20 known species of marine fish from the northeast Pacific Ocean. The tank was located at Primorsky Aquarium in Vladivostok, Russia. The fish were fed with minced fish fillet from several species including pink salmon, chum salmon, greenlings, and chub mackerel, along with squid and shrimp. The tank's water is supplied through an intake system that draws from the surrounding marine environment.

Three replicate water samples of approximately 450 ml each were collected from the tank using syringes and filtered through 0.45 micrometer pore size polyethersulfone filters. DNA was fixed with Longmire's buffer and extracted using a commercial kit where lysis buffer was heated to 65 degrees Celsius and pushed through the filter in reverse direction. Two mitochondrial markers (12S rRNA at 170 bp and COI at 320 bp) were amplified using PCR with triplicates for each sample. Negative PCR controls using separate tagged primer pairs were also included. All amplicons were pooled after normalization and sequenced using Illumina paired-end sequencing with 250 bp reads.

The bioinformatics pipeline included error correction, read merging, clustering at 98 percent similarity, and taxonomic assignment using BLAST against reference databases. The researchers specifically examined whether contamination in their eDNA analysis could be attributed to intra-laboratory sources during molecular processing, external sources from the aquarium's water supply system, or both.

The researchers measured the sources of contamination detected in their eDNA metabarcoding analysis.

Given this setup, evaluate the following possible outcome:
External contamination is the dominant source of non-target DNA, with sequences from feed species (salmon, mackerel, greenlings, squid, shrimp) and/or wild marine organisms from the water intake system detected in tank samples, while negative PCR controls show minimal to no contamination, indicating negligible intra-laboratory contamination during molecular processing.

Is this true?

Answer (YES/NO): NO